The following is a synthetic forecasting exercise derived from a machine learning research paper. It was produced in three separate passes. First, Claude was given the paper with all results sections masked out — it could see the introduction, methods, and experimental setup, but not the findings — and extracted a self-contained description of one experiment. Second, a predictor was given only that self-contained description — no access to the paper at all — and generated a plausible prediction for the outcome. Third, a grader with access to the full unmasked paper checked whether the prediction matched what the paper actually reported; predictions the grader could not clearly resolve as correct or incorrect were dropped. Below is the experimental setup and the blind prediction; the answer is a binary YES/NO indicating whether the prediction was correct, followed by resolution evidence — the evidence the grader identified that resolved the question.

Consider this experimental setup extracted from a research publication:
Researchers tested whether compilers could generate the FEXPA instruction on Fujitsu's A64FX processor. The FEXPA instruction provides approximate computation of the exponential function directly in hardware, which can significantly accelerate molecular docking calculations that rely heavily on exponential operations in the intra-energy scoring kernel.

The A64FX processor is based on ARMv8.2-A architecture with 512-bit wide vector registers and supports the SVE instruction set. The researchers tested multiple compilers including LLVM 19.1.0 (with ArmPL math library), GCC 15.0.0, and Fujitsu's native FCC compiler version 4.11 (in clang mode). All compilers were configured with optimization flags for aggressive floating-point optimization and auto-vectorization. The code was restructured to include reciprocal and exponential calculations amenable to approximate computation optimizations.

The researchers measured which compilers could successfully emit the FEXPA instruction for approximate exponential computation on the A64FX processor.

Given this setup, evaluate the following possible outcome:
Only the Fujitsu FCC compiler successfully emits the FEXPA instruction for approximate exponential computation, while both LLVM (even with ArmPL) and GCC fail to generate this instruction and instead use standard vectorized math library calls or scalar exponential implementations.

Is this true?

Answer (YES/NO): NO